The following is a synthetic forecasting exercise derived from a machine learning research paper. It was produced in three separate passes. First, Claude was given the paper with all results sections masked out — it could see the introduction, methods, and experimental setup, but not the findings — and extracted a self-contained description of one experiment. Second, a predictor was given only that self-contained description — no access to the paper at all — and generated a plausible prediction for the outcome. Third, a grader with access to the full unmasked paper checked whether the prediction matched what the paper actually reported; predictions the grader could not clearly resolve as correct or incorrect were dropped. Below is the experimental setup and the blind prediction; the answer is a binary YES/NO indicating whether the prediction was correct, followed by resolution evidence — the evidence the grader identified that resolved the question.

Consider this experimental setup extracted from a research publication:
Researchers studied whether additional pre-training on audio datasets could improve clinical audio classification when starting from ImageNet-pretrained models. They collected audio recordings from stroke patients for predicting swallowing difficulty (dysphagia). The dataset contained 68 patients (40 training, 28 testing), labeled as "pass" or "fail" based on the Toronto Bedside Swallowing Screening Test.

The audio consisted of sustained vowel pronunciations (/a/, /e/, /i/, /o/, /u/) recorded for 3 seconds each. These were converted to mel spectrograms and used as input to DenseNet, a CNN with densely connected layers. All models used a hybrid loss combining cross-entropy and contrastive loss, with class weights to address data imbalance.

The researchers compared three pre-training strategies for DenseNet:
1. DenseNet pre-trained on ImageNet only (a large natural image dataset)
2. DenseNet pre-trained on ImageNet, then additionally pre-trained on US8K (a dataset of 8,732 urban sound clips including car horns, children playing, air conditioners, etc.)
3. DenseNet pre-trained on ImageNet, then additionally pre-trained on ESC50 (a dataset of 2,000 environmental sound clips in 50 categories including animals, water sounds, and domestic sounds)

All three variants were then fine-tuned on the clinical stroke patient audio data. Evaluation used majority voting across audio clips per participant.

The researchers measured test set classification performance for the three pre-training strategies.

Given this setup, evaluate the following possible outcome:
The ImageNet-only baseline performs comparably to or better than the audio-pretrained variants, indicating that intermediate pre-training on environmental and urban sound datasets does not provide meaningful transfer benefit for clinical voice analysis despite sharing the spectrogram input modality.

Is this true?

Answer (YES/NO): NO